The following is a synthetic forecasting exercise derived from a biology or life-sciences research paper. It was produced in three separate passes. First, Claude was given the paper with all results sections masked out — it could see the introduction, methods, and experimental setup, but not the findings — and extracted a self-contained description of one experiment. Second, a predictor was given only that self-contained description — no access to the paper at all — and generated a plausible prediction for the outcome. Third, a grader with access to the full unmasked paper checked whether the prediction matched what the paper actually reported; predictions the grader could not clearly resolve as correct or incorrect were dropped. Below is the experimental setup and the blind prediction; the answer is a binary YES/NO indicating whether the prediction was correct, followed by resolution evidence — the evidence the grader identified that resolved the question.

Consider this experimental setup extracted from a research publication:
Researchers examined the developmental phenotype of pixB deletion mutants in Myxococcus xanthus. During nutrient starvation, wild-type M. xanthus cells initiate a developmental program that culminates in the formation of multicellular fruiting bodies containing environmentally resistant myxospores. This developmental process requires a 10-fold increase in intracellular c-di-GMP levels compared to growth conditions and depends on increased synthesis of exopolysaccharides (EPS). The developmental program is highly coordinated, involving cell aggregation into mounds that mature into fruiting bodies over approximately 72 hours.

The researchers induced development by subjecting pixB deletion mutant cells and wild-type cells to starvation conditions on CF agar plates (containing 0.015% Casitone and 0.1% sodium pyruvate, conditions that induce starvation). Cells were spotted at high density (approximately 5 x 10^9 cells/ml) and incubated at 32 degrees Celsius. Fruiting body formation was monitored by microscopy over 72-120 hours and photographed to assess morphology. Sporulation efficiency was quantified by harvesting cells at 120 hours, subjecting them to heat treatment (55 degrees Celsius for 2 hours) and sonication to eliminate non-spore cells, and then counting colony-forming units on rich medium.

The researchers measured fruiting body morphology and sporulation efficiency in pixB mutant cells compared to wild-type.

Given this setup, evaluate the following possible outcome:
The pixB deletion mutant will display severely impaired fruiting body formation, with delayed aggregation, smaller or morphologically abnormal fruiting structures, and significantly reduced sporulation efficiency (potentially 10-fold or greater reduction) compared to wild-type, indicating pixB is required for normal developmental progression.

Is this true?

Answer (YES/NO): NO